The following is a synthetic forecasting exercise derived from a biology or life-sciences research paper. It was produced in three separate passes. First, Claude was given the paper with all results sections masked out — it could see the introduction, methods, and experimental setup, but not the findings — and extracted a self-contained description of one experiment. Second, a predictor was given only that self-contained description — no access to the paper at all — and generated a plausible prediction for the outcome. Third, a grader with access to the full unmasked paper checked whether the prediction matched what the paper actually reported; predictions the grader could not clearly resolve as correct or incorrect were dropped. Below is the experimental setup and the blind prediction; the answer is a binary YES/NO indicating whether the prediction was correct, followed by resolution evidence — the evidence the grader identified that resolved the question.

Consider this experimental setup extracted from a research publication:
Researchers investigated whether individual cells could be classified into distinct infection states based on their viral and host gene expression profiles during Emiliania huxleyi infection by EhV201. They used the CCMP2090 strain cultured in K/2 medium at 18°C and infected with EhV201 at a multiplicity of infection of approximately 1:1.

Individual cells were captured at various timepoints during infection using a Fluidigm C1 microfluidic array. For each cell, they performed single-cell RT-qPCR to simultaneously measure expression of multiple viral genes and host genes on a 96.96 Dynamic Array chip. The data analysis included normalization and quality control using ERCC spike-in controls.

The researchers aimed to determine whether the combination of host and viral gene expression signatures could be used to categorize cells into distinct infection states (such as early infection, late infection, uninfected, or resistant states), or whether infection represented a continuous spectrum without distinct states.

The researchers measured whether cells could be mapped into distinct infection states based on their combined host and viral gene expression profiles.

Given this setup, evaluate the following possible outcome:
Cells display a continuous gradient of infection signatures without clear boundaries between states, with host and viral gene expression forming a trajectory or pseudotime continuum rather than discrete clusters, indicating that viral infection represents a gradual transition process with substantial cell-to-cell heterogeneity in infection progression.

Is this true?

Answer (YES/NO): NO